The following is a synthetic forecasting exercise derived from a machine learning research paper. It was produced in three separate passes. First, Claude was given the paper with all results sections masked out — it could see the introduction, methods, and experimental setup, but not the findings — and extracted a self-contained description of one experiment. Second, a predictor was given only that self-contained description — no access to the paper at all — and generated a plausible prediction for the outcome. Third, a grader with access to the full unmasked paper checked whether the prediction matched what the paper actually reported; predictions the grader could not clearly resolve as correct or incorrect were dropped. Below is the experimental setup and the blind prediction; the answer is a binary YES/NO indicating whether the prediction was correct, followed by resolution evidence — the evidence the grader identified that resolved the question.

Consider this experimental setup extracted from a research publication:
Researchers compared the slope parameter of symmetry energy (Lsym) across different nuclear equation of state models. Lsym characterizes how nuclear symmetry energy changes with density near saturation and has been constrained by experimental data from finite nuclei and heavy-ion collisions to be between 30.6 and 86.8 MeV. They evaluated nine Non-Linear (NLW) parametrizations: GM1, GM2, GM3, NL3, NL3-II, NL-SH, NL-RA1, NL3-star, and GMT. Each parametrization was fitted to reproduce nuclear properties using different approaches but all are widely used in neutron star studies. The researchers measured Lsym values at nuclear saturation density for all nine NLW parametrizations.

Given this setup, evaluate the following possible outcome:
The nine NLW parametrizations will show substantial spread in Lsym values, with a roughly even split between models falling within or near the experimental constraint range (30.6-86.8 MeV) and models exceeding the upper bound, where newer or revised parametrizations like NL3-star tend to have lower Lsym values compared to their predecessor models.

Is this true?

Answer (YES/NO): NO